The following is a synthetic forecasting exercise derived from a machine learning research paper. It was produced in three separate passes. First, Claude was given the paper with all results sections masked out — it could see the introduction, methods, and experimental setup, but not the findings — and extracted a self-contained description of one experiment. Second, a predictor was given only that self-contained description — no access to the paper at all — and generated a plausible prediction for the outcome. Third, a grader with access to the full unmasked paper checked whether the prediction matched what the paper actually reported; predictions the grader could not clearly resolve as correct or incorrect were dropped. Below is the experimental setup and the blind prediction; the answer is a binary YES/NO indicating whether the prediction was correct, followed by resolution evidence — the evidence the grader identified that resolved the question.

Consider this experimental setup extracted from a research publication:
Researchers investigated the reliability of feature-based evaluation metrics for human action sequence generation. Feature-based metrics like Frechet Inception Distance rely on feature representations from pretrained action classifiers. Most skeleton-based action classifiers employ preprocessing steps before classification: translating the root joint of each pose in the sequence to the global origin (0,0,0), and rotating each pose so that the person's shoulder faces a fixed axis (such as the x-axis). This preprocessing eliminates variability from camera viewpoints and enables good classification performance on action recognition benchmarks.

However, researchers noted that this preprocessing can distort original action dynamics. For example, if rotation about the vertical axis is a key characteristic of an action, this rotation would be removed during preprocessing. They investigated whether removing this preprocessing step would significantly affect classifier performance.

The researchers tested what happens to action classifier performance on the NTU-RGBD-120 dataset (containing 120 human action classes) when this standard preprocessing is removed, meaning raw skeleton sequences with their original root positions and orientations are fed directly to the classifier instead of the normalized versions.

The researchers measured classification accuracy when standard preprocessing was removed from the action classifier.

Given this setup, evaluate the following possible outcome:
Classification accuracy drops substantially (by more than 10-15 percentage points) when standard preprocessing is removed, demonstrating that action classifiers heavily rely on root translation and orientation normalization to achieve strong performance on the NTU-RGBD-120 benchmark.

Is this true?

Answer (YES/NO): YES